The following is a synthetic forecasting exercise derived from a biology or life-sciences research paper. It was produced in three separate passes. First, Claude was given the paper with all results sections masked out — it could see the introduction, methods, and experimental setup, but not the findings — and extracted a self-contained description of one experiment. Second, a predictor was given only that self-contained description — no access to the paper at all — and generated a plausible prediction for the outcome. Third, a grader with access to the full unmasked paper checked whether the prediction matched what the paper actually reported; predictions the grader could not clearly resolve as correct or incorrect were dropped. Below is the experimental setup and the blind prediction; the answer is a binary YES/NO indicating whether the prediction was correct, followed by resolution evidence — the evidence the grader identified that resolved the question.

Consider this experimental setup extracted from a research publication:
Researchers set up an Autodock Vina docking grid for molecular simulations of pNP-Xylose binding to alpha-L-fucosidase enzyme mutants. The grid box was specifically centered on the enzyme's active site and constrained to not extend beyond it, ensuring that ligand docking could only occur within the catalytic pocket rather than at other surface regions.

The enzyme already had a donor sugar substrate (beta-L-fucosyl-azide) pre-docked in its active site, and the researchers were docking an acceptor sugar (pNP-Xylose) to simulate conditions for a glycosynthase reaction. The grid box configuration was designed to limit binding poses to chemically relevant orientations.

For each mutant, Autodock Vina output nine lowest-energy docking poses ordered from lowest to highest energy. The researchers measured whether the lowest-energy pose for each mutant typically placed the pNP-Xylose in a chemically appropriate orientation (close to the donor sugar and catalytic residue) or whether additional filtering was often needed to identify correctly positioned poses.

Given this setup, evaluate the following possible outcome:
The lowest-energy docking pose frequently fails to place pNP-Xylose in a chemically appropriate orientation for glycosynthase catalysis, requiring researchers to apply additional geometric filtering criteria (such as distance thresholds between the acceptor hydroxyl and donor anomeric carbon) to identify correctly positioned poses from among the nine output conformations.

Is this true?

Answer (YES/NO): YES